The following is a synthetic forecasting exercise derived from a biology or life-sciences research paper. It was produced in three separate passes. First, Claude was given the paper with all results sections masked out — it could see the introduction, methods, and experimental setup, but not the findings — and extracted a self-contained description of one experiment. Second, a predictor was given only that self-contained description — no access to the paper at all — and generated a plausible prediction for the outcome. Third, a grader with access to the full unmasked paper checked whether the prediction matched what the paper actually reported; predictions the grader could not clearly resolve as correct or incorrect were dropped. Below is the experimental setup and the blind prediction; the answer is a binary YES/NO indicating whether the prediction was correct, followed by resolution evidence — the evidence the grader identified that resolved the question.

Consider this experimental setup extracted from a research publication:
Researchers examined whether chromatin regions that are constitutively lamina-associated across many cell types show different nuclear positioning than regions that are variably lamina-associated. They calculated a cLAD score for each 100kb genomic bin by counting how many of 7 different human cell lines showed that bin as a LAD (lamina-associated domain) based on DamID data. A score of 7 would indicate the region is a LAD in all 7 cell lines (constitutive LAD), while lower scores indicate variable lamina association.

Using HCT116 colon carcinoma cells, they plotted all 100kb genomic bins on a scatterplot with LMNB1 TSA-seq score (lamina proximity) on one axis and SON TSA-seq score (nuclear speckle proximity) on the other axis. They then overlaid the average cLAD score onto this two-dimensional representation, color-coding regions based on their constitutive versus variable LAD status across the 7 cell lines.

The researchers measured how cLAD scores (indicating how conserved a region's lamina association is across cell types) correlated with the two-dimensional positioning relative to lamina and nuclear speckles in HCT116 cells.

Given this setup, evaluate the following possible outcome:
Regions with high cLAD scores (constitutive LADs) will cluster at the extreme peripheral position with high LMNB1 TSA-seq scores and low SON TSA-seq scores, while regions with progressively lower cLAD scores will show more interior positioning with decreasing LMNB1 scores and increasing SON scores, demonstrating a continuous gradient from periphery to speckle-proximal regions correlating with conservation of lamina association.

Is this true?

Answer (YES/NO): NO